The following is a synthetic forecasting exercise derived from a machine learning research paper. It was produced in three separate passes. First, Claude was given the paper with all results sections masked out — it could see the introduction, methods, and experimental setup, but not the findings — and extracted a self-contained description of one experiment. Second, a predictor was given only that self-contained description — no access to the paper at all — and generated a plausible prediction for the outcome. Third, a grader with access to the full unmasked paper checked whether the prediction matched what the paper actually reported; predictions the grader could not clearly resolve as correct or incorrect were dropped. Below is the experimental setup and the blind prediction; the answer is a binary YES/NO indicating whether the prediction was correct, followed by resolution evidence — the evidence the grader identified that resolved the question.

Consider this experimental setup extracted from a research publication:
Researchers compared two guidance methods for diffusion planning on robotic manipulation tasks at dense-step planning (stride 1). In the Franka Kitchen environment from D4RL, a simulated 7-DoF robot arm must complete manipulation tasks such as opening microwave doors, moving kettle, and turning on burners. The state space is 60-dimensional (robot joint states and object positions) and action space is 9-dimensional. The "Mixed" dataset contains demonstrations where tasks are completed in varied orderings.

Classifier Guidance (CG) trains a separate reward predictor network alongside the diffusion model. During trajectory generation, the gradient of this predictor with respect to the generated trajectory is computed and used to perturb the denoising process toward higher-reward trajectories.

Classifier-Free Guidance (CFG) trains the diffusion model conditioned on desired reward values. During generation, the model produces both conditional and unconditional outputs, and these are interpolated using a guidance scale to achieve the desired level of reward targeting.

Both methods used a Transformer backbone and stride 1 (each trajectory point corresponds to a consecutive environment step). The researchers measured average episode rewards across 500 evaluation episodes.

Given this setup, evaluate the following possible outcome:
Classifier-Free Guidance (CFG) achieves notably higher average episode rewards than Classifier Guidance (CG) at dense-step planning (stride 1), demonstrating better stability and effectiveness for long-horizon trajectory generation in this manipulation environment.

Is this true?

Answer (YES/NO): YES